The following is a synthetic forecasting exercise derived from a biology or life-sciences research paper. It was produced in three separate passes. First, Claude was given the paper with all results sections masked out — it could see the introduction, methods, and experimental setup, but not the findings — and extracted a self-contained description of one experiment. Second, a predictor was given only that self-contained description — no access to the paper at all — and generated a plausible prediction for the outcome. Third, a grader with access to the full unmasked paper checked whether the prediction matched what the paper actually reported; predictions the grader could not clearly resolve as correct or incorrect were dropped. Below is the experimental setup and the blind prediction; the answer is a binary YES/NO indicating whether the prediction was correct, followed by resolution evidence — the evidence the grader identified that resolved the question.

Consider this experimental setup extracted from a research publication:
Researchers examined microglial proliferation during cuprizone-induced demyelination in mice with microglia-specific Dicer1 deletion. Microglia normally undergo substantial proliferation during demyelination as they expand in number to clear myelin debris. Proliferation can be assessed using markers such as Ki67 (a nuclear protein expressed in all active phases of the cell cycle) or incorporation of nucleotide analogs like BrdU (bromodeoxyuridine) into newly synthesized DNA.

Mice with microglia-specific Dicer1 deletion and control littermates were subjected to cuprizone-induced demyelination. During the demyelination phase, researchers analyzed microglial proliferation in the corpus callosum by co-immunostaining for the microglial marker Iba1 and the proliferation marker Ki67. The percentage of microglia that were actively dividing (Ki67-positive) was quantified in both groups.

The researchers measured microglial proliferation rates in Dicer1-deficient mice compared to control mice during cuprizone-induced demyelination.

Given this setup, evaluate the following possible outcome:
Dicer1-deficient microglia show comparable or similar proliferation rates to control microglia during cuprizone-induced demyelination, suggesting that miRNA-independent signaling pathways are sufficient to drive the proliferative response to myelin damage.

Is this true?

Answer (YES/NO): NO